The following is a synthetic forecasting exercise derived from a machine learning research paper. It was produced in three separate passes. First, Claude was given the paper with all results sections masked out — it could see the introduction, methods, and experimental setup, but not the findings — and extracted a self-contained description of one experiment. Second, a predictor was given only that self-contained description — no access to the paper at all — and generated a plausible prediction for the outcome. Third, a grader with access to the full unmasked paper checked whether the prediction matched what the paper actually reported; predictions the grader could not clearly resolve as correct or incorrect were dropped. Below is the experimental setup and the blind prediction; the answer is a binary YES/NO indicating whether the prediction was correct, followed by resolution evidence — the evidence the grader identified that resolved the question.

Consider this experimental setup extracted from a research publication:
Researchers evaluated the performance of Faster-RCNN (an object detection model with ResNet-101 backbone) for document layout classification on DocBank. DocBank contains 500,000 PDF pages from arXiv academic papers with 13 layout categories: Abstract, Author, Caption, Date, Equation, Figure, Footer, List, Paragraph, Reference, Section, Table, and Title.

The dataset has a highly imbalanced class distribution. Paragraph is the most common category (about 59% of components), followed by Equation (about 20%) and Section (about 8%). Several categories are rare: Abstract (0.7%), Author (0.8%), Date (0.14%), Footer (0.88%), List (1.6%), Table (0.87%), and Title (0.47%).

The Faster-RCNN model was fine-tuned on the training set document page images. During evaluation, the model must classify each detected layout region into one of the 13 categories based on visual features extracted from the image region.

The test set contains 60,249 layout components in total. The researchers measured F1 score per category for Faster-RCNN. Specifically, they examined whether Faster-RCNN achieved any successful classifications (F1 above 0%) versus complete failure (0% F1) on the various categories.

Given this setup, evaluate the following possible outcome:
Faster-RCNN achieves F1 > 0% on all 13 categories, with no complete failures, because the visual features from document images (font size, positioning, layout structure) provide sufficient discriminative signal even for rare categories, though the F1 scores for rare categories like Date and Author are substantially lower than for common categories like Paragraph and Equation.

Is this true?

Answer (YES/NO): NO